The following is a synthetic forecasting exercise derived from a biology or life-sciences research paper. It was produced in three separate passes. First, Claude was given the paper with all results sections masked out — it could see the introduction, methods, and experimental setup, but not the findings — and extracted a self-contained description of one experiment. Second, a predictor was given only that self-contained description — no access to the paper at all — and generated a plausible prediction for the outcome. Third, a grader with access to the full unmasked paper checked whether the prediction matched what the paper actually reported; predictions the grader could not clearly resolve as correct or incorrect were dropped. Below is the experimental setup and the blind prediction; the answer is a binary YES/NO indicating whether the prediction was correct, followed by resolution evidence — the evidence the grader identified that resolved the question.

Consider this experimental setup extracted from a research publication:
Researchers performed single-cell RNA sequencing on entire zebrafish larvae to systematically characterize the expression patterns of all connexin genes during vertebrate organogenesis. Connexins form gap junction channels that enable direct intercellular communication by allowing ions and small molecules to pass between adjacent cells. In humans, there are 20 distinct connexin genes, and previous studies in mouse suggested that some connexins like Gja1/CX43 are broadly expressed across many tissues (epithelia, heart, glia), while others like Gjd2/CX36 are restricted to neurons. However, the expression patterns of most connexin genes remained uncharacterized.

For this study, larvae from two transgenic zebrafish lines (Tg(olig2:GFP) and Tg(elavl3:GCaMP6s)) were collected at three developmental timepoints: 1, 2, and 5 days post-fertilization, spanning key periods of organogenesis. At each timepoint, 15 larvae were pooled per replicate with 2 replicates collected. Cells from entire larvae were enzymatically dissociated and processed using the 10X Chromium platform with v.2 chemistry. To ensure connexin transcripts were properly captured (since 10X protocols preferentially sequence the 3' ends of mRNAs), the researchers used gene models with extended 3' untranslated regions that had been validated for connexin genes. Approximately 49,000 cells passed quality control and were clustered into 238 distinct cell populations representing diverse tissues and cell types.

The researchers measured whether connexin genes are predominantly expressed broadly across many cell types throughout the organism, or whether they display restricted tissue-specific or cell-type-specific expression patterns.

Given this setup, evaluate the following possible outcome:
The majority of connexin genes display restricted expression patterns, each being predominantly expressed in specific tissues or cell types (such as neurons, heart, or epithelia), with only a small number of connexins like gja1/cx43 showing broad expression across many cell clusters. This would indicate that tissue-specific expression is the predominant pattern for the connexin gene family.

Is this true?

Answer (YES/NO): YES